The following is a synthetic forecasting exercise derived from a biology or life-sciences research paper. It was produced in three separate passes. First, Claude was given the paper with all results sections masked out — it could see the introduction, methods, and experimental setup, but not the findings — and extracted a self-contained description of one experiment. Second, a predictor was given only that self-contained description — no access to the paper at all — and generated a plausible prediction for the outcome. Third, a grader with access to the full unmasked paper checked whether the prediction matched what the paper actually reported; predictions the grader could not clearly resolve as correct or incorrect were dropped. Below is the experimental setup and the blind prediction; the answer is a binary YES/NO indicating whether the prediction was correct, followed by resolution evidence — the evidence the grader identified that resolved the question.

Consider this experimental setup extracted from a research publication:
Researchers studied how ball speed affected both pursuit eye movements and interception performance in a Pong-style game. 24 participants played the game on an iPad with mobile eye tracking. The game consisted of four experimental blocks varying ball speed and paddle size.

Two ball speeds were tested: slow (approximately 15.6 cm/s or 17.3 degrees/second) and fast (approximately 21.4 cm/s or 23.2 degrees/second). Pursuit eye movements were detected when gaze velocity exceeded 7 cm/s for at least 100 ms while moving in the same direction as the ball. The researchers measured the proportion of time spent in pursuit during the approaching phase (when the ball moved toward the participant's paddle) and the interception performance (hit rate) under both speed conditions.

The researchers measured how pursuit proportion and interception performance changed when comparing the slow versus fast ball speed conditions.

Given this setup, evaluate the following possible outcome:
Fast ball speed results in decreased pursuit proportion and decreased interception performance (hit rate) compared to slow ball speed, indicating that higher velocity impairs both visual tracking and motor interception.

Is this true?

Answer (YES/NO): NO